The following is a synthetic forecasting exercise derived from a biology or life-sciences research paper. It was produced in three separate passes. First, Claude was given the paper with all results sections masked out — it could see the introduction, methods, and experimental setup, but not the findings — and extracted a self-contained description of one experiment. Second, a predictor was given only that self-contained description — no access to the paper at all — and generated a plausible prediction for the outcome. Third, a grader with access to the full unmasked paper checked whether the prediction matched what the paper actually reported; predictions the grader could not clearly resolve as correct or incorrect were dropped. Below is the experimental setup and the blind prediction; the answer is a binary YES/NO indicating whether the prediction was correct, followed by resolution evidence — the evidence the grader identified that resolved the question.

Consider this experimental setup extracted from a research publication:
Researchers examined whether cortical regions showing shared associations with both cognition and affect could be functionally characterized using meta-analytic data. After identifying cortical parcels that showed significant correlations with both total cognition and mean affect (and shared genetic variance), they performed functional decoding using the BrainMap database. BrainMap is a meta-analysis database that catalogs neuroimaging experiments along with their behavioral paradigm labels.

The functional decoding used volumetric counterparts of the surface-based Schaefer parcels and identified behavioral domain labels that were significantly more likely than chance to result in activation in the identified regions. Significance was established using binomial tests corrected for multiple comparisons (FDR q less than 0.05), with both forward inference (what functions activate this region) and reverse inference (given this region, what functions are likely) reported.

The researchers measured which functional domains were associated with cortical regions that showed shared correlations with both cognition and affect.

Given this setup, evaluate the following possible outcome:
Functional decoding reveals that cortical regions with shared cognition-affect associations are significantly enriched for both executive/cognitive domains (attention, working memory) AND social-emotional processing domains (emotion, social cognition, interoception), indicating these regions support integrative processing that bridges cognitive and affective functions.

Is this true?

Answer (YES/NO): YES